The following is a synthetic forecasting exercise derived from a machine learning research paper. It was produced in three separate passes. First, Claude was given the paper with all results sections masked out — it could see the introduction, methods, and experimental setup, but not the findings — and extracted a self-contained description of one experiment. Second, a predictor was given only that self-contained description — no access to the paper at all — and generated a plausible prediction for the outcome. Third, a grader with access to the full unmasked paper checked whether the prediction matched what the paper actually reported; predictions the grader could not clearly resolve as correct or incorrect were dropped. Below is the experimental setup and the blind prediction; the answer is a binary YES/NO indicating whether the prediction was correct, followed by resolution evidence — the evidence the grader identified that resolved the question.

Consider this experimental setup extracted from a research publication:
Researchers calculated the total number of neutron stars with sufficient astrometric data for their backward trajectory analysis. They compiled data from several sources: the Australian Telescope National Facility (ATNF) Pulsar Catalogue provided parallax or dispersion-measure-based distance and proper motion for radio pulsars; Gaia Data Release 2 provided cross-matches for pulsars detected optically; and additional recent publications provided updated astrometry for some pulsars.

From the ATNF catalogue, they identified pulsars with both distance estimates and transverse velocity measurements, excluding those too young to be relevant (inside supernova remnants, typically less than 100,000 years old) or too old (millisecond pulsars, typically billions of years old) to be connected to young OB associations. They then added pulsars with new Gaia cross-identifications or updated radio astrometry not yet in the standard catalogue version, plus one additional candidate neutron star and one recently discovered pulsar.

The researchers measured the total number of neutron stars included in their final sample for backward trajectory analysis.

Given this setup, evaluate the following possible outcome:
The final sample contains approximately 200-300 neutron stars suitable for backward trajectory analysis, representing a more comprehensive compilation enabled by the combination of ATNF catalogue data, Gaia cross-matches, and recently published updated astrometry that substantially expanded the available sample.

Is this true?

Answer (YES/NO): NO